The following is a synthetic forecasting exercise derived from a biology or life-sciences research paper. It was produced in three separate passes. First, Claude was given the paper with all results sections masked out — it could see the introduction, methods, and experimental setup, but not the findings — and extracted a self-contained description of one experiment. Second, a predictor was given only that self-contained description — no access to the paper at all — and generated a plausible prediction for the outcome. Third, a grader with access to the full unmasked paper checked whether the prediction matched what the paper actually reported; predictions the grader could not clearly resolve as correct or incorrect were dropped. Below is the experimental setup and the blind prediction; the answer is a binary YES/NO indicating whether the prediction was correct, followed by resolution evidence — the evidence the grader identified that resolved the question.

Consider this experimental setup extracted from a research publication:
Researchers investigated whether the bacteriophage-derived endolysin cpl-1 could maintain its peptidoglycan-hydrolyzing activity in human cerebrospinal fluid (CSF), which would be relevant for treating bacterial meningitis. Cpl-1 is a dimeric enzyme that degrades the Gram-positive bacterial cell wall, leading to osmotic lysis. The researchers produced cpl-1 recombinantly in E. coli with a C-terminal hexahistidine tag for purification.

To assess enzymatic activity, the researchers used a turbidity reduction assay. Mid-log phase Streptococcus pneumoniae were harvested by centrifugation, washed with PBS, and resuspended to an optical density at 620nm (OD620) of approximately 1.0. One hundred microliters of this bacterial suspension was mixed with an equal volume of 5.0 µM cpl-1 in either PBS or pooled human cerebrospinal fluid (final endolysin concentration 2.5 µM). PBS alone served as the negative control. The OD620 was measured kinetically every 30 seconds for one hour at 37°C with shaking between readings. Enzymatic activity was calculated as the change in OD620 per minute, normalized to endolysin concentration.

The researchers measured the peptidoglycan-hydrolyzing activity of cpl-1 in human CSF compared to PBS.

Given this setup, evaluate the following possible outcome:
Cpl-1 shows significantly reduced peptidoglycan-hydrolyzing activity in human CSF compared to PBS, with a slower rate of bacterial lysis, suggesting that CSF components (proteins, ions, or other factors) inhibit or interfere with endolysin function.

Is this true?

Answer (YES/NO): NO